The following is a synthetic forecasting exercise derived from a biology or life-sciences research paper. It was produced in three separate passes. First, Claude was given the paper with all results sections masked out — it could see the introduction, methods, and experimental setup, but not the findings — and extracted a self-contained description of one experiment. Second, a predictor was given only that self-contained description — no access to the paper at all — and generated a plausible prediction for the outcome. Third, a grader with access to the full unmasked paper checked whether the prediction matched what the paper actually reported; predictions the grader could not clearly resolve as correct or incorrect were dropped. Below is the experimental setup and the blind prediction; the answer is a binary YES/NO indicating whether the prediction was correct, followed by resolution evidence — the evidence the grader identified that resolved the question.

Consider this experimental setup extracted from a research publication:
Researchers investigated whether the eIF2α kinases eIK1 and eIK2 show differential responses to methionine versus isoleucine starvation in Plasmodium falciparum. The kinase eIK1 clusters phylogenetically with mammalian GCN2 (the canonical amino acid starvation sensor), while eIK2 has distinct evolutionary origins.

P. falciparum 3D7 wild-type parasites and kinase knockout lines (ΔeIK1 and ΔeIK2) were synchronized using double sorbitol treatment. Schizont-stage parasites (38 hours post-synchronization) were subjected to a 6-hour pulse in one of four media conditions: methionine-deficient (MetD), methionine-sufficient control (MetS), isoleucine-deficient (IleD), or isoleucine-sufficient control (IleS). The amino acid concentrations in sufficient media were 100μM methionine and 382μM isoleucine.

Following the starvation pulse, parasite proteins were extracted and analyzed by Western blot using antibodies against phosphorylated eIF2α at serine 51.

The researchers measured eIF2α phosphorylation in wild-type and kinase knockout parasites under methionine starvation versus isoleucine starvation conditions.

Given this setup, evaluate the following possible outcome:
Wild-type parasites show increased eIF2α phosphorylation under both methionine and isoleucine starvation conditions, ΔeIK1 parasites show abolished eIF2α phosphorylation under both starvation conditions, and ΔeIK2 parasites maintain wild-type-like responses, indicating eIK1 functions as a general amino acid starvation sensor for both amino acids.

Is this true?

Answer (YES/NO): NO